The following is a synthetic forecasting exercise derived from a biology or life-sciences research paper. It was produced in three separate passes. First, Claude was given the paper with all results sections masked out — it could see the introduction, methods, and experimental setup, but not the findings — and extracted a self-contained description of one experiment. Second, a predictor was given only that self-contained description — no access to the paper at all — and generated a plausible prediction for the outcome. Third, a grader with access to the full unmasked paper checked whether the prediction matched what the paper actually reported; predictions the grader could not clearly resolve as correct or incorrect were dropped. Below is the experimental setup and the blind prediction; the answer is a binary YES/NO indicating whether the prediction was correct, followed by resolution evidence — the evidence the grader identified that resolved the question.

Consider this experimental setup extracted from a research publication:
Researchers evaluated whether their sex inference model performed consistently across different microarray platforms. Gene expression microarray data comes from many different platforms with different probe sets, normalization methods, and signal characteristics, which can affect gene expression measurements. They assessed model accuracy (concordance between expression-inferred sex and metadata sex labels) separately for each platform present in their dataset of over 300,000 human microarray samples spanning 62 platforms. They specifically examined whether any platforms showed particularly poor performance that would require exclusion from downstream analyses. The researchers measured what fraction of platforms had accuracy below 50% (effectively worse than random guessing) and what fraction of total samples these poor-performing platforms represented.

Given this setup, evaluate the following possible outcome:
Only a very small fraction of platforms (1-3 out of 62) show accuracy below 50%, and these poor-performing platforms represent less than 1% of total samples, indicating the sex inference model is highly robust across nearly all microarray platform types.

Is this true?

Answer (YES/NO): NO